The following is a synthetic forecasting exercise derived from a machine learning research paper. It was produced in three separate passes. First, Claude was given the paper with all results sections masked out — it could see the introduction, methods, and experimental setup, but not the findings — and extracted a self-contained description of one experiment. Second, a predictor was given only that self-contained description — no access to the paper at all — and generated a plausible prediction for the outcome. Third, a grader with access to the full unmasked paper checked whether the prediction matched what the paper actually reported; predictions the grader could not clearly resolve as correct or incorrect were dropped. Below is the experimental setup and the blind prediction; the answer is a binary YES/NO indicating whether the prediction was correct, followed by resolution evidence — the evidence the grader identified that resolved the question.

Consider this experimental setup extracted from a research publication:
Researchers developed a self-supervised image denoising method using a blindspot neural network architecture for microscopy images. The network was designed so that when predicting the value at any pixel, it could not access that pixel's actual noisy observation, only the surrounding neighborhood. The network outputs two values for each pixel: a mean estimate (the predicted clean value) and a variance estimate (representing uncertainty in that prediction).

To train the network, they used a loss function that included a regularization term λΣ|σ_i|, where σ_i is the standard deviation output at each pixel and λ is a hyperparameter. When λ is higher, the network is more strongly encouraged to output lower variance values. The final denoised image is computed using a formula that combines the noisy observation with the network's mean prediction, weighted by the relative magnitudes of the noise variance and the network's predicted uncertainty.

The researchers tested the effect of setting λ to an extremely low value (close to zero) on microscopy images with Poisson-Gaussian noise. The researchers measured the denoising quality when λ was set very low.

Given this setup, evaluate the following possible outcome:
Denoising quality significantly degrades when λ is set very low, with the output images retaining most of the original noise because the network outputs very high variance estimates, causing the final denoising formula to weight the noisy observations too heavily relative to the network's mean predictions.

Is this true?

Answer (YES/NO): YES